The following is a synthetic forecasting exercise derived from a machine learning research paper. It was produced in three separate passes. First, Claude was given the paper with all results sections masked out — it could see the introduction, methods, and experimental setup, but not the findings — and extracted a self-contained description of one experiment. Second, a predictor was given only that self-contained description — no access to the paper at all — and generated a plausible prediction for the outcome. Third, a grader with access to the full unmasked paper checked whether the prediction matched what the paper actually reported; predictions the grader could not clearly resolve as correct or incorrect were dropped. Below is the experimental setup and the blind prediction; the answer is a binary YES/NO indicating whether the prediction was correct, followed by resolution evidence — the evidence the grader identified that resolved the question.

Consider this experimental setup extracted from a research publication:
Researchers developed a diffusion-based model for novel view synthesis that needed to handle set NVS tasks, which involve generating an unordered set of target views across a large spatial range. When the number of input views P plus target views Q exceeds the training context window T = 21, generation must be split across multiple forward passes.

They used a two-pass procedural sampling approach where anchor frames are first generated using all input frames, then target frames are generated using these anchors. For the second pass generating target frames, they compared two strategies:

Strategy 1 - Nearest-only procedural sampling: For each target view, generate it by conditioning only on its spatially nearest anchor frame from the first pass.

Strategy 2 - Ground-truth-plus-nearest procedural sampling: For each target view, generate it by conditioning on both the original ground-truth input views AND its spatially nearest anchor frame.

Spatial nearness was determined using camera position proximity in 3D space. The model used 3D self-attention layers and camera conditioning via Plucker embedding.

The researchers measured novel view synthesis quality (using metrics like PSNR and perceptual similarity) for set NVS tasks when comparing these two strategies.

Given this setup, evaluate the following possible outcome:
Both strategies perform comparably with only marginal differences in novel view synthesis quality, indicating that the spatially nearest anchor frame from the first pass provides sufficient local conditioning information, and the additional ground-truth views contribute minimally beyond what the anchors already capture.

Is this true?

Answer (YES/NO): NO